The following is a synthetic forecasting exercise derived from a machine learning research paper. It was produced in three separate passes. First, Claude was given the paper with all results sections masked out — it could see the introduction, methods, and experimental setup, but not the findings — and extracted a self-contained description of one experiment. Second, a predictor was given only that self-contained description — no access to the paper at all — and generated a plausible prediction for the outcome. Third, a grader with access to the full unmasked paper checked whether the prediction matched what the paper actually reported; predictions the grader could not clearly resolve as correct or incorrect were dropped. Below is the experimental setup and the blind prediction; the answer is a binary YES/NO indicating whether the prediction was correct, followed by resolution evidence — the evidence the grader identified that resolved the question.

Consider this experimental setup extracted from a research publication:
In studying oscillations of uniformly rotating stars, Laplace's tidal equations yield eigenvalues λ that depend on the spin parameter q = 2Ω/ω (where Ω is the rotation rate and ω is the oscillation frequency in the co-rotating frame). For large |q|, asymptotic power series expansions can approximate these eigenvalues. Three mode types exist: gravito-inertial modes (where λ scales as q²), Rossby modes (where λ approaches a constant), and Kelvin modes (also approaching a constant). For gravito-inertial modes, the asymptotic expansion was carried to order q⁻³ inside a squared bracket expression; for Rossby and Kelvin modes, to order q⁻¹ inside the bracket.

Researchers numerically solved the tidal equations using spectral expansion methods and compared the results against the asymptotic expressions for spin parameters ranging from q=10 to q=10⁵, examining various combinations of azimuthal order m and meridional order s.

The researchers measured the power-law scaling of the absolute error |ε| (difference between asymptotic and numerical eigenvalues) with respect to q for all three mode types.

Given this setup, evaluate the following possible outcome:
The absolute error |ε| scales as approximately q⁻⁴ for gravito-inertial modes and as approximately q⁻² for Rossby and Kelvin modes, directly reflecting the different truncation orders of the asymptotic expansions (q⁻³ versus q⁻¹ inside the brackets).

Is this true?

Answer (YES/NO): NO